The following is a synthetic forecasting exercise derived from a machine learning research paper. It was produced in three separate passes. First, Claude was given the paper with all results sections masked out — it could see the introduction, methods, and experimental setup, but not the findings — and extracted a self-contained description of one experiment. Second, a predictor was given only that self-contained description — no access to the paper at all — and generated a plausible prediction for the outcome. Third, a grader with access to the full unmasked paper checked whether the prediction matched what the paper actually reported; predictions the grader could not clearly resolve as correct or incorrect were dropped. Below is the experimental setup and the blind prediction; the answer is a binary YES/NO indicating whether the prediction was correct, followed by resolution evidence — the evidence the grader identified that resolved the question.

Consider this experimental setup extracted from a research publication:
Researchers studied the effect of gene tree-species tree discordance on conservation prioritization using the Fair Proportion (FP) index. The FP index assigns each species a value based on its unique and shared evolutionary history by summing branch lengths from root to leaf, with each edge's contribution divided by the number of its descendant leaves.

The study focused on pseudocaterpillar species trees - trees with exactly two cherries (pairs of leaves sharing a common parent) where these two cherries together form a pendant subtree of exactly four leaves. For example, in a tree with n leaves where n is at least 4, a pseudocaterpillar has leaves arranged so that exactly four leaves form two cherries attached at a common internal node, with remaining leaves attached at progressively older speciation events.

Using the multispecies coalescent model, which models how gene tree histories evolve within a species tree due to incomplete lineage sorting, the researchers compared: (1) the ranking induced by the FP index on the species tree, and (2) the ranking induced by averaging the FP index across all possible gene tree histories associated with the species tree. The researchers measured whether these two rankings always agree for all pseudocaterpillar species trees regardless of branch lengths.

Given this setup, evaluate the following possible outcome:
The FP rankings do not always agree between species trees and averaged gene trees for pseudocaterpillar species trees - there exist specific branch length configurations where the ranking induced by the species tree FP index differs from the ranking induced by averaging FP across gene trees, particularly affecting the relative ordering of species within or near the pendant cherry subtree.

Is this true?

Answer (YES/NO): NO